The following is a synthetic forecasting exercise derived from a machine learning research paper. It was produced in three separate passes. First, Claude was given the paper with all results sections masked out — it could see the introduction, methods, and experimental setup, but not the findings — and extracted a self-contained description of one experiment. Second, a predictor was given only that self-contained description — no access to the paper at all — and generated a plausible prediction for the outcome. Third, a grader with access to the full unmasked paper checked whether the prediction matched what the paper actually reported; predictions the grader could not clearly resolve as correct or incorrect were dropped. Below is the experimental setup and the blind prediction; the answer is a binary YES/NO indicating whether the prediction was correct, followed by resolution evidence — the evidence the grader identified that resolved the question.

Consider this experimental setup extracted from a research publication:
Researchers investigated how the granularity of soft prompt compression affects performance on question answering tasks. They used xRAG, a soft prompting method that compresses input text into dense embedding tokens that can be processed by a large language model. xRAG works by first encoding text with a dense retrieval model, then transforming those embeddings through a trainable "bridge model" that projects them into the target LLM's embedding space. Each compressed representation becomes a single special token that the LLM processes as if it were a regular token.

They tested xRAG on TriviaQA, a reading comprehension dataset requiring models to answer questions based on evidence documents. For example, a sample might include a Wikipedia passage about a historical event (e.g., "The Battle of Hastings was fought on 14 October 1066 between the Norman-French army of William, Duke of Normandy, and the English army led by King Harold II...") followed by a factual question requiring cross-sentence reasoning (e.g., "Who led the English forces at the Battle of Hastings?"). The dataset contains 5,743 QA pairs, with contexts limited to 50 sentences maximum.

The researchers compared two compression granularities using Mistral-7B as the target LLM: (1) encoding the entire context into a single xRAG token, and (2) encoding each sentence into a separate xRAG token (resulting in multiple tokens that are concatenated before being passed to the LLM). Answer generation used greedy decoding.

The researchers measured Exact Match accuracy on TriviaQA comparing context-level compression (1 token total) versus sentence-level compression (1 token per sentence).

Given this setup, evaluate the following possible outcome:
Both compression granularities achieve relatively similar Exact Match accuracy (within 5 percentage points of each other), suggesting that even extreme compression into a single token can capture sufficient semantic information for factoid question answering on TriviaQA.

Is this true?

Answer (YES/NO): NO